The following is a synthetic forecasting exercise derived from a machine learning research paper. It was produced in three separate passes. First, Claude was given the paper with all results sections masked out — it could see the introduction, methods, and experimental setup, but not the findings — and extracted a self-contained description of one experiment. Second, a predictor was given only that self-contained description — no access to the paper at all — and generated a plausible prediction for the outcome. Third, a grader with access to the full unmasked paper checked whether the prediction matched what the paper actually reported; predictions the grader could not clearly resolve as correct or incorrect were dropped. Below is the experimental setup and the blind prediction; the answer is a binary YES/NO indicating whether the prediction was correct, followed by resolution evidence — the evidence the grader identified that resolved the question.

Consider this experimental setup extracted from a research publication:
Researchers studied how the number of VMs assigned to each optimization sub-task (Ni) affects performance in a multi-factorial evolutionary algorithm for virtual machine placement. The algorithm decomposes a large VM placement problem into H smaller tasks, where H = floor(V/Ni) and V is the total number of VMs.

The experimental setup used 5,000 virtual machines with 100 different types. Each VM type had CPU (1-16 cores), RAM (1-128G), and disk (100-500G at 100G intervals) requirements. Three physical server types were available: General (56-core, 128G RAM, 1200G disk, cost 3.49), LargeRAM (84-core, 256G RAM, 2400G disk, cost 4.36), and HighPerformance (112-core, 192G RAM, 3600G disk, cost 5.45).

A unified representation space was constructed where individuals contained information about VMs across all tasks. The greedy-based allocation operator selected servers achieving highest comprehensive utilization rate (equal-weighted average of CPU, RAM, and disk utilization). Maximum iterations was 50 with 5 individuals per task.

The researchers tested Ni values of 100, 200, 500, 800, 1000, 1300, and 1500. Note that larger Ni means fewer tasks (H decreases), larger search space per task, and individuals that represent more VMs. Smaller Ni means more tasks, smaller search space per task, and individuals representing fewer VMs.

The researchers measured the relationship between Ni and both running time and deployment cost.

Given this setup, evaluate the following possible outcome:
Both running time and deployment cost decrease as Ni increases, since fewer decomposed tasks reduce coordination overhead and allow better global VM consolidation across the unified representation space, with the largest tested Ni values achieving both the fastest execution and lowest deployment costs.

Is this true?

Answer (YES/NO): NO